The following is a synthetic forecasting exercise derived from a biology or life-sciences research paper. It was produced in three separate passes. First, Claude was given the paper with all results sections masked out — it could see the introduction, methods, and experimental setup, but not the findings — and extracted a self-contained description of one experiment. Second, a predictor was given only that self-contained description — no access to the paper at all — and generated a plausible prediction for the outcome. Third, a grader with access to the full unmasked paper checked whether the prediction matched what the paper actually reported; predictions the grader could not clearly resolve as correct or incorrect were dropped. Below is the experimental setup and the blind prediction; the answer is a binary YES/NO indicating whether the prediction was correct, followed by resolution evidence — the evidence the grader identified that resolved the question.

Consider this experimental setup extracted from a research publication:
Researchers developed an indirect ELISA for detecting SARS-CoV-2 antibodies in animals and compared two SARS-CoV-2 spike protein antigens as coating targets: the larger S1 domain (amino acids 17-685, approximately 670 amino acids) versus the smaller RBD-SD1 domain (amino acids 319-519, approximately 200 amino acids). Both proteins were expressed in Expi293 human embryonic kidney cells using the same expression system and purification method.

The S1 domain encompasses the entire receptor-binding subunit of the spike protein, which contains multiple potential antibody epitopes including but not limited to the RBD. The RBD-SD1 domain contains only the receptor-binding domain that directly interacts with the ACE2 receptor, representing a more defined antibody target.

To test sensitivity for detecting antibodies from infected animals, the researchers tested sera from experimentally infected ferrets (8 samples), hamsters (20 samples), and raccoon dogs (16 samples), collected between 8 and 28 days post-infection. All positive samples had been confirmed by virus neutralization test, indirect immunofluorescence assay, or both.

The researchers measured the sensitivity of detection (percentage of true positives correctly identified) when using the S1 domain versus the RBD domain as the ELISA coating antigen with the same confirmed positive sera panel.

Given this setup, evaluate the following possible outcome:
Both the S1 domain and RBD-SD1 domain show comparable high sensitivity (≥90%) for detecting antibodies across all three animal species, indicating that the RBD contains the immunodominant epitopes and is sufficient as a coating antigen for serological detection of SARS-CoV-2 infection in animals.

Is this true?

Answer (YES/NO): NO